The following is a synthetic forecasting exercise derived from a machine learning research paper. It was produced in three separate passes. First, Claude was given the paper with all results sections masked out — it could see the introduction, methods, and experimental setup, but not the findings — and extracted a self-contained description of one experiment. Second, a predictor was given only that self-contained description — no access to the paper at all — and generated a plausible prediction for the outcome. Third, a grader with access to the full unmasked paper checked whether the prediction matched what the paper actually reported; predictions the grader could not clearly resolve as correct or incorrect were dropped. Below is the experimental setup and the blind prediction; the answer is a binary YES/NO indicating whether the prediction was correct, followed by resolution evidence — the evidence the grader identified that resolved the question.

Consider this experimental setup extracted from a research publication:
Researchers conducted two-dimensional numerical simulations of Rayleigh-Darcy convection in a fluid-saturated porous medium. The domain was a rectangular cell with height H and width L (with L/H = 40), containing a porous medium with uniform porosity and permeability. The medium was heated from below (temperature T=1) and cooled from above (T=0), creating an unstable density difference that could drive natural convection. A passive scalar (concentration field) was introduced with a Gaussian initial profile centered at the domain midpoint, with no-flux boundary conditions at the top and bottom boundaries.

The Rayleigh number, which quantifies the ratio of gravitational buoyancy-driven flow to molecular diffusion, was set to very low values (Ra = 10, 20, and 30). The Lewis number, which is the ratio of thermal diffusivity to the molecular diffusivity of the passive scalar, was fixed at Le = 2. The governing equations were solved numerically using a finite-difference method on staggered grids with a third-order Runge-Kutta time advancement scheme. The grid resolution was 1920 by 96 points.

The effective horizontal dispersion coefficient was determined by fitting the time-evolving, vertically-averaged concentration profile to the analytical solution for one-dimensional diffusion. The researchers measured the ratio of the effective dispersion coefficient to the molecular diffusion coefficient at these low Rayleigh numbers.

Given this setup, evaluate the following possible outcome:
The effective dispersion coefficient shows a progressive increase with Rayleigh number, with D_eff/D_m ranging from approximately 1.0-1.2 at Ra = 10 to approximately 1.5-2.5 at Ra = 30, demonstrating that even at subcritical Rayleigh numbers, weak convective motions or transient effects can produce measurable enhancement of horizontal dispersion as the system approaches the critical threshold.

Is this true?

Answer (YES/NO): NO